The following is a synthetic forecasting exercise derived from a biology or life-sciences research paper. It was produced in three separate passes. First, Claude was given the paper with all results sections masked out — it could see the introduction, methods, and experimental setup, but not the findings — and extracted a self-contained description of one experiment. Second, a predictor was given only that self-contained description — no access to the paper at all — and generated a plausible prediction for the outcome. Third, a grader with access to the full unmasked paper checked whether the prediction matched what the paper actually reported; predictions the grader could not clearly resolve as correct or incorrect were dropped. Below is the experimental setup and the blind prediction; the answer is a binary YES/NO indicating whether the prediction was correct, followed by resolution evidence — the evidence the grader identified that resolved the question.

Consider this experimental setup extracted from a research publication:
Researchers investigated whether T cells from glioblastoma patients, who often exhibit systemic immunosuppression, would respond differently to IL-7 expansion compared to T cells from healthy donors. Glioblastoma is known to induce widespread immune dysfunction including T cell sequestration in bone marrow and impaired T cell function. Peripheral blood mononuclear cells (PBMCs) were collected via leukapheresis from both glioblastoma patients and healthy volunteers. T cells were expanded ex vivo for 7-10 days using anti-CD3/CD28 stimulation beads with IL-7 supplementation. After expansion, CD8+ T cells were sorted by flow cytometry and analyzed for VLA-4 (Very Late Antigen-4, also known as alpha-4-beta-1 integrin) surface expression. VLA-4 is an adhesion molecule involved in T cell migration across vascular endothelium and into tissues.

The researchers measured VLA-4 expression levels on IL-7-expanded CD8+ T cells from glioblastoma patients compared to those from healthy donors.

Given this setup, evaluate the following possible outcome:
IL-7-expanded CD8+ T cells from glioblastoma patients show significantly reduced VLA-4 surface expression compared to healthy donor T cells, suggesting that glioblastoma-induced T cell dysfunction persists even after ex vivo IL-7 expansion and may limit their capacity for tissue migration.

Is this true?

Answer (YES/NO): NO